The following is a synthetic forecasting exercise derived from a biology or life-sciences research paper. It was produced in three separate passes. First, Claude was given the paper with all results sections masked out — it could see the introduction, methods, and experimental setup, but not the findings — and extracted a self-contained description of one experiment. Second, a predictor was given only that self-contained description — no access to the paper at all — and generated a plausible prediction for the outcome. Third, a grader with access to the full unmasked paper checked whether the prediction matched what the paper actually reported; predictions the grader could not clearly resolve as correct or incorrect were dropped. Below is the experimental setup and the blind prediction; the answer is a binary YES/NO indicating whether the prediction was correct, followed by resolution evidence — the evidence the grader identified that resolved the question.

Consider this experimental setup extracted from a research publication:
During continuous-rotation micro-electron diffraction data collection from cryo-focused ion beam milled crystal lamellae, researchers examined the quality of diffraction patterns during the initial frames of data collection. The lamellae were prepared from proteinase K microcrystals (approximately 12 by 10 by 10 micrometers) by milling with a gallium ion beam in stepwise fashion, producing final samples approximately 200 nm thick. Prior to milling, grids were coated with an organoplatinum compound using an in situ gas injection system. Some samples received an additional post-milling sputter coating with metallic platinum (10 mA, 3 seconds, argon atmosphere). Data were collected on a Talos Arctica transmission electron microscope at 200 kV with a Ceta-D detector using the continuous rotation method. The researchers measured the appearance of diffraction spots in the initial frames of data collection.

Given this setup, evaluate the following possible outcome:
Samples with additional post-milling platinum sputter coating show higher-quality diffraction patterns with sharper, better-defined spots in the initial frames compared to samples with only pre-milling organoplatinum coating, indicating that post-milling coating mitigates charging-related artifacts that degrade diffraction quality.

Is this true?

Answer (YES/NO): YES